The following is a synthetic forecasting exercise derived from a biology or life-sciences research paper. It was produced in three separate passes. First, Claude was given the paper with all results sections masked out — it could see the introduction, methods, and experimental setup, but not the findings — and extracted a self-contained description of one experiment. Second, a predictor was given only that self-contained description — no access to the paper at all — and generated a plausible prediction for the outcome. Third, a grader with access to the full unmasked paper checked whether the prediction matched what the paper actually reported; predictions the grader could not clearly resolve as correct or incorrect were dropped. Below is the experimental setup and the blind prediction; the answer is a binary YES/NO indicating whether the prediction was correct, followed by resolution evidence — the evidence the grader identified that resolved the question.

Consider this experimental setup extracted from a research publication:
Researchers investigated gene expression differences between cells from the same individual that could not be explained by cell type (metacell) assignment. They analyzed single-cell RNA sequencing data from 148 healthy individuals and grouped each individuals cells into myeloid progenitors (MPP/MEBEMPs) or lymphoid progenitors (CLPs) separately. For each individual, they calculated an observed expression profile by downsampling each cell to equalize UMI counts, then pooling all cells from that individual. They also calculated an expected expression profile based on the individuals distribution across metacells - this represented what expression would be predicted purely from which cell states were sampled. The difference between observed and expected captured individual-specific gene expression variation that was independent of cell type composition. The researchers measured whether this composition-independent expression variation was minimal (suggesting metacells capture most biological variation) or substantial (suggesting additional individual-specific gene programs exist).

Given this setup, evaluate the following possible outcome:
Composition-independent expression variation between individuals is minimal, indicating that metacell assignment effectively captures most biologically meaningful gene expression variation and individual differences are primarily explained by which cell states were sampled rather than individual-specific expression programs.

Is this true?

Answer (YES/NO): NO